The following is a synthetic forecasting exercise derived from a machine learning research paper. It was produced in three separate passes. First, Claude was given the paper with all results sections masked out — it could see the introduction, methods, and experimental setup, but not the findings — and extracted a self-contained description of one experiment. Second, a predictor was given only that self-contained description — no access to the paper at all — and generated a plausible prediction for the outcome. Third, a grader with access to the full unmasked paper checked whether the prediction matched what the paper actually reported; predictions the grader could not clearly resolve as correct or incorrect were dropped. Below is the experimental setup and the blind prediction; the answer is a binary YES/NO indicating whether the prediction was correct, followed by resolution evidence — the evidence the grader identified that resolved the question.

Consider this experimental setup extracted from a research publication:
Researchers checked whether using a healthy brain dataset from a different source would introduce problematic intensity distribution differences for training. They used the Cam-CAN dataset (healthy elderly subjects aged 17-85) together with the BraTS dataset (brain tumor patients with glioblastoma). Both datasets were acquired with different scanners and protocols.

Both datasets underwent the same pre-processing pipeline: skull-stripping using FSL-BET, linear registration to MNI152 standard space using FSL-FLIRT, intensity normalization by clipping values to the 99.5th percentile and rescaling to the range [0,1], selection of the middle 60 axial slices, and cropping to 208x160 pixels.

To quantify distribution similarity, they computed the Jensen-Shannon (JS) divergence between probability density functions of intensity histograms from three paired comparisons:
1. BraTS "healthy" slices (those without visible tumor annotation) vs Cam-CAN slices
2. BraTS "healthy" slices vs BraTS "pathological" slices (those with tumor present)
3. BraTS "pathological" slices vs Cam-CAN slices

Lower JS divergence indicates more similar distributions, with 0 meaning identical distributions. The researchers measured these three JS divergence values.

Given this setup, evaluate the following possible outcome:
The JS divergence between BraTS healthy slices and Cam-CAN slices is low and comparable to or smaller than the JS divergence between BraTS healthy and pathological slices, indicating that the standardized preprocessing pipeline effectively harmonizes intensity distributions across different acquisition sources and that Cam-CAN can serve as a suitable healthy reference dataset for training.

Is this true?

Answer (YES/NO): YES